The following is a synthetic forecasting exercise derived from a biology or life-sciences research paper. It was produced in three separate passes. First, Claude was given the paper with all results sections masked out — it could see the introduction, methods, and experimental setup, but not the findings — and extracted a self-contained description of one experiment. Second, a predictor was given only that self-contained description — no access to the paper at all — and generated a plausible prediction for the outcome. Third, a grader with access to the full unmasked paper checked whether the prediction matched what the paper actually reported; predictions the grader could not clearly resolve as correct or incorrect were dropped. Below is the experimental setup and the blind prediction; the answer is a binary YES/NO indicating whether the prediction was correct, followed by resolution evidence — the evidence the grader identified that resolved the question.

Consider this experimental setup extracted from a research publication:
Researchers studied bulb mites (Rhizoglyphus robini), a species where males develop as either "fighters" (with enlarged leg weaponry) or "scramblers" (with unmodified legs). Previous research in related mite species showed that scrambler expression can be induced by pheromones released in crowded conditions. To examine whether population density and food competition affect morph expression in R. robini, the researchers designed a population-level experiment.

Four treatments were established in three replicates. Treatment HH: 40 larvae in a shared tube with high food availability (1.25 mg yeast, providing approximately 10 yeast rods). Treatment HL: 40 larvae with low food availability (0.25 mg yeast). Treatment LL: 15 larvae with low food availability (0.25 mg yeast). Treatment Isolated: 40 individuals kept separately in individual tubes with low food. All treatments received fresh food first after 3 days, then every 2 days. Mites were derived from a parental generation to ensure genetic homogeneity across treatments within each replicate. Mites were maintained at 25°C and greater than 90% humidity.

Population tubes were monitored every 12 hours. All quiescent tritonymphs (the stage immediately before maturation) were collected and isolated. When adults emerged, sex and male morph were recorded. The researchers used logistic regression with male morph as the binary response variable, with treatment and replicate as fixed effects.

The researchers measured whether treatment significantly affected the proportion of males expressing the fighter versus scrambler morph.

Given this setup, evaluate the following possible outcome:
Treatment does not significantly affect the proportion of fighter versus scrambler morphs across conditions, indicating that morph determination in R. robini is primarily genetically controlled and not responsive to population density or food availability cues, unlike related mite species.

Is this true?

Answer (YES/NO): NO